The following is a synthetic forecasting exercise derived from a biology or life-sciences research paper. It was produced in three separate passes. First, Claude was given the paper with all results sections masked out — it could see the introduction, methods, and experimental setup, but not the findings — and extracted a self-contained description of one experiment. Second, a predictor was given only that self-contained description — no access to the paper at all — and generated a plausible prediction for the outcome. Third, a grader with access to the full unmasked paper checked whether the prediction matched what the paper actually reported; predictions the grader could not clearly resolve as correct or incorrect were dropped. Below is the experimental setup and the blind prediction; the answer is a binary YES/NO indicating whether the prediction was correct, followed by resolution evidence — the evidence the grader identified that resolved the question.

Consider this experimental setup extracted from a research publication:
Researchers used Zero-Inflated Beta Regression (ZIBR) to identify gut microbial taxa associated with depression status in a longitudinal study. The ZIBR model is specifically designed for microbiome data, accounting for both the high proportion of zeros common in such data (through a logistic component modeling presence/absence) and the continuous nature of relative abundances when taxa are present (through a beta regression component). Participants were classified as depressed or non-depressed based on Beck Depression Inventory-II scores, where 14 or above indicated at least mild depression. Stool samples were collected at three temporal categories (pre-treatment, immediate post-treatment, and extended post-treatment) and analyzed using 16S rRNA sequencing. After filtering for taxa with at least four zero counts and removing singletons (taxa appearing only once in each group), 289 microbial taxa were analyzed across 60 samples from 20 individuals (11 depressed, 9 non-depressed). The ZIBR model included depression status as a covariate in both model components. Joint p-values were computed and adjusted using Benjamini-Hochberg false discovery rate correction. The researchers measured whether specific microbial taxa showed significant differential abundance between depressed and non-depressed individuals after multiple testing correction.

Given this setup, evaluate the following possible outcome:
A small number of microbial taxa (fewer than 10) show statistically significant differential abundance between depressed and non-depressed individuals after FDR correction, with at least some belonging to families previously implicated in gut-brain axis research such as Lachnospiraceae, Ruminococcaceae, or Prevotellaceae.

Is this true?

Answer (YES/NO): YES